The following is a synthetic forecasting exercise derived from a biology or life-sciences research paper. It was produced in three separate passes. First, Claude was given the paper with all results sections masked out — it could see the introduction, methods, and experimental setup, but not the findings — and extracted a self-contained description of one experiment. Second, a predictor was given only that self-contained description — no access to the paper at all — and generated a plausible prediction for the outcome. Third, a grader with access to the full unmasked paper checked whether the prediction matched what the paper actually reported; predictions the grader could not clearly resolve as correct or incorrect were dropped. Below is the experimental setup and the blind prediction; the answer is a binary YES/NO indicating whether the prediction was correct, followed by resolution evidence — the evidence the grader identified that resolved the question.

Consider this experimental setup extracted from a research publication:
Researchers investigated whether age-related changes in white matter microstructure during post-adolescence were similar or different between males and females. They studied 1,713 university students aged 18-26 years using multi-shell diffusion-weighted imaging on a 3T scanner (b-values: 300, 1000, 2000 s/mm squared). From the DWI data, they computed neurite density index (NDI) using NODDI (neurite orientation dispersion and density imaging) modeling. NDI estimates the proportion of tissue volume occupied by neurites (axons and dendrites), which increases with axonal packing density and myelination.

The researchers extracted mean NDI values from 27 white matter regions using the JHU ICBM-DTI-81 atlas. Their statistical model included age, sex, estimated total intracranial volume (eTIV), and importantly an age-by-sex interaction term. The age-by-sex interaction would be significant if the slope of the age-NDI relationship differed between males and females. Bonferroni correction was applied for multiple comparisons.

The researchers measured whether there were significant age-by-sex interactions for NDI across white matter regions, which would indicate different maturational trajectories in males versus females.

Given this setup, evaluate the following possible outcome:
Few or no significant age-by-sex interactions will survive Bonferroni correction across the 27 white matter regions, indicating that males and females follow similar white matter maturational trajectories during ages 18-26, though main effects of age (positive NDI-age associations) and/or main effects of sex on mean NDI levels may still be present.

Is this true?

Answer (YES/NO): YES